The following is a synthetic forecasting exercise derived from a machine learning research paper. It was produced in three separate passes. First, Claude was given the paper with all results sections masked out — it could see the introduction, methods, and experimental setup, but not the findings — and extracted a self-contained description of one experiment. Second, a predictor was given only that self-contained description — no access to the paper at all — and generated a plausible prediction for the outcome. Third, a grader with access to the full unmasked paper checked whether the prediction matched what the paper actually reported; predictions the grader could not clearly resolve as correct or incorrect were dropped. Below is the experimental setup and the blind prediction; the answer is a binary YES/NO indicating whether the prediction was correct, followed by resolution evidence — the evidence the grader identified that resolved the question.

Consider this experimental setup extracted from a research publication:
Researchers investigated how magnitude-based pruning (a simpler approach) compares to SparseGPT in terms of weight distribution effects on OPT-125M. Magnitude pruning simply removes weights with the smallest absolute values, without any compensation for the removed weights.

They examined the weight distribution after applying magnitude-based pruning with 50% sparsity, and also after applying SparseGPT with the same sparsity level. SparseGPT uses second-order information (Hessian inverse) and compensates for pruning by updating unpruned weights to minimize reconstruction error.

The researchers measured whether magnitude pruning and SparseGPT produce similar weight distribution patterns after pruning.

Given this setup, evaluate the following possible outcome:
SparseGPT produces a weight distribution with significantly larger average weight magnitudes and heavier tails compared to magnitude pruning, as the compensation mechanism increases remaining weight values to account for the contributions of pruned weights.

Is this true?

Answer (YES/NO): NO